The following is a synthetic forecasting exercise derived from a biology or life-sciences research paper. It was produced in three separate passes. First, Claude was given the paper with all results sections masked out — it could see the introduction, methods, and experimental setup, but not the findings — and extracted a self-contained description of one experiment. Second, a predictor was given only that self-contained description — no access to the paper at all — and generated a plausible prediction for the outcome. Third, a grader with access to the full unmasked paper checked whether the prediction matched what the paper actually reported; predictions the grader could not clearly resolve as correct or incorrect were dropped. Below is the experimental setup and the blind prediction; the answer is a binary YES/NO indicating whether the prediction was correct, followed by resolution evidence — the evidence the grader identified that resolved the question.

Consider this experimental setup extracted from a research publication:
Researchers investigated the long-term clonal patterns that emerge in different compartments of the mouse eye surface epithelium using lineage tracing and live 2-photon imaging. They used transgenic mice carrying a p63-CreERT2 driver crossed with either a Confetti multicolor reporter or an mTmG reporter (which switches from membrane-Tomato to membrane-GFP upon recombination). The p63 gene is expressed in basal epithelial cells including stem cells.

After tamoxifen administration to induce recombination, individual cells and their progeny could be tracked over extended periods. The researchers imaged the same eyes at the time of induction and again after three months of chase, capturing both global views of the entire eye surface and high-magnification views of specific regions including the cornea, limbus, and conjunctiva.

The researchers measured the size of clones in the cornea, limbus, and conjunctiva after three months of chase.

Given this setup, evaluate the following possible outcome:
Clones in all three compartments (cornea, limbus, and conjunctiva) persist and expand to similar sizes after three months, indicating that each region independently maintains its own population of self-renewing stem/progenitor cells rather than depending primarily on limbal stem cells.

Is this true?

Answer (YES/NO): NO